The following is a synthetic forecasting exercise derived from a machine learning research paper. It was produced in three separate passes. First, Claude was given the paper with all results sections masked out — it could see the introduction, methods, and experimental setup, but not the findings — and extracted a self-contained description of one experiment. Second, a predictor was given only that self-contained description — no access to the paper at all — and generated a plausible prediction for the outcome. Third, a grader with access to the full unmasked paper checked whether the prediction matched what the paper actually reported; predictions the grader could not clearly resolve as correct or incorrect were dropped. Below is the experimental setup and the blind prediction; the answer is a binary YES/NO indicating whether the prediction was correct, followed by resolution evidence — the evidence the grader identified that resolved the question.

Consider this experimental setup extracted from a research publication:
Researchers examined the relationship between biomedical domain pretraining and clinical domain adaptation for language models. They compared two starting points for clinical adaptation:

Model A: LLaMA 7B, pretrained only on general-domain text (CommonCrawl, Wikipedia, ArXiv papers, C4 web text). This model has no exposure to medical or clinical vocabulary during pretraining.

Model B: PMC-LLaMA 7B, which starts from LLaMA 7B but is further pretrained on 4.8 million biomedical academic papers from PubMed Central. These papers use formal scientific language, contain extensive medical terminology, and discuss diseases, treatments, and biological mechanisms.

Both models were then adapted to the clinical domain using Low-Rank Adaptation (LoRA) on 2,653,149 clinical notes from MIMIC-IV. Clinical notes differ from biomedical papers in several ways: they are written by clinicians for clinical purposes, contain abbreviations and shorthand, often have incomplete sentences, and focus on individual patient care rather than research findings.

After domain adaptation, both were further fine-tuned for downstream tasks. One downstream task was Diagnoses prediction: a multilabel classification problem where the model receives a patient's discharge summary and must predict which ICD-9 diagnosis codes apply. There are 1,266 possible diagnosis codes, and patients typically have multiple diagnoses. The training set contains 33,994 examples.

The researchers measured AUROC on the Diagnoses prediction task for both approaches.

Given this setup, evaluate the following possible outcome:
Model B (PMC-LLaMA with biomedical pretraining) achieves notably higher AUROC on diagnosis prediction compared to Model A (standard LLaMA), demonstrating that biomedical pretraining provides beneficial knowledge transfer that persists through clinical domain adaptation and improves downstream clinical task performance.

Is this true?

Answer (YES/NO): NO